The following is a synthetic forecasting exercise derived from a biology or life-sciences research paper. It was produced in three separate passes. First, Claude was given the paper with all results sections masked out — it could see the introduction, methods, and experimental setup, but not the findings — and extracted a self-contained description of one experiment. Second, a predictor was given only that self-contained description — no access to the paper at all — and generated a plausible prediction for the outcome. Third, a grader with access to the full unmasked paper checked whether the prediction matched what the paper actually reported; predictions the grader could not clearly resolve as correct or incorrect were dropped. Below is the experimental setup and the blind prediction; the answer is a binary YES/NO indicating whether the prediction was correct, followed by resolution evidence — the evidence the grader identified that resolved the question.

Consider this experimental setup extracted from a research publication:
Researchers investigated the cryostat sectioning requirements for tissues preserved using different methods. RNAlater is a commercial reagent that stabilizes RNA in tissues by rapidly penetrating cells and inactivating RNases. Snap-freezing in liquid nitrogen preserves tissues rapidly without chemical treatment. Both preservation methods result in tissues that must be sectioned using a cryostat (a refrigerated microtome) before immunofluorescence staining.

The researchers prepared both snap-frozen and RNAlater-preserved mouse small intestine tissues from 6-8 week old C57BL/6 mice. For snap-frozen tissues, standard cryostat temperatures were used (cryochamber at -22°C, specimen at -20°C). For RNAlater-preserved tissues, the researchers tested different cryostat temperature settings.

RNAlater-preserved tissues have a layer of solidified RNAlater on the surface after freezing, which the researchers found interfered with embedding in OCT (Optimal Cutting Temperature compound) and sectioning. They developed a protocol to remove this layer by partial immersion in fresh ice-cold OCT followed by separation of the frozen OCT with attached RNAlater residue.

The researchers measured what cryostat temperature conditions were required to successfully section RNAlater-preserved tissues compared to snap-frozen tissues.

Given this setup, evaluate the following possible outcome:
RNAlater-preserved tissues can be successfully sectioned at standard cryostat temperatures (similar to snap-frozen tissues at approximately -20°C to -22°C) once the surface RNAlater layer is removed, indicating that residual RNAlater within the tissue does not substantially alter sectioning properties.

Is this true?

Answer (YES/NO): NO